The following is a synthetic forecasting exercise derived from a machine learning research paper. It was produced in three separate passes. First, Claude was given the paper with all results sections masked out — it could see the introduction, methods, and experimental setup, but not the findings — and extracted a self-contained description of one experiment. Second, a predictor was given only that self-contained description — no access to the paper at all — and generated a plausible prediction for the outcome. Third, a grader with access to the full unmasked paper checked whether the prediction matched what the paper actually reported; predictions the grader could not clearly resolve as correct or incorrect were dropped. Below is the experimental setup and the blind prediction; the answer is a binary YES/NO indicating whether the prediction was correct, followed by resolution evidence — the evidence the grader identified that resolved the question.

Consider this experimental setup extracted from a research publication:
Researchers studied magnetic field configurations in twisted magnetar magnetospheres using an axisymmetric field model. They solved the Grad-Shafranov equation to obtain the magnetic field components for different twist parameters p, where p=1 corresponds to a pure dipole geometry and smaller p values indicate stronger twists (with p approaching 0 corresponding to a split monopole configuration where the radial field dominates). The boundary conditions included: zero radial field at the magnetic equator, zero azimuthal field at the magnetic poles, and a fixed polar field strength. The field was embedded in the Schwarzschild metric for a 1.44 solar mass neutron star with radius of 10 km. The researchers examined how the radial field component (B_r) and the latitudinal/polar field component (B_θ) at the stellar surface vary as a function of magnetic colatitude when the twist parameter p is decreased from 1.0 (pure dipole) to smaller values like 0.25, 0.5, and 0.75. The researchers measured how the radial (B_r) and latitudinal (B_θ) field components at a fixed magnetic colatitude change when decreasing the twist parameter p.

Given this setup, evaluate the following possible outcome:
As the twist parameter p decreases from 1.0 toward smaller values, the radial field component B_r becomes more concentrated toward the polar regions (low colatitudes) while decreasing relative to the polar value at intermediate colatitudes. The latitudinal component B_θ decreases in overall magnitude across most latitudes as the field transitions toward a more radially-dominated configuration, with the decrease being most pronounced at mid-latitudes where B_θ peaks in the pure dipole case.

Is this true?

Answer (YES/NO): NO